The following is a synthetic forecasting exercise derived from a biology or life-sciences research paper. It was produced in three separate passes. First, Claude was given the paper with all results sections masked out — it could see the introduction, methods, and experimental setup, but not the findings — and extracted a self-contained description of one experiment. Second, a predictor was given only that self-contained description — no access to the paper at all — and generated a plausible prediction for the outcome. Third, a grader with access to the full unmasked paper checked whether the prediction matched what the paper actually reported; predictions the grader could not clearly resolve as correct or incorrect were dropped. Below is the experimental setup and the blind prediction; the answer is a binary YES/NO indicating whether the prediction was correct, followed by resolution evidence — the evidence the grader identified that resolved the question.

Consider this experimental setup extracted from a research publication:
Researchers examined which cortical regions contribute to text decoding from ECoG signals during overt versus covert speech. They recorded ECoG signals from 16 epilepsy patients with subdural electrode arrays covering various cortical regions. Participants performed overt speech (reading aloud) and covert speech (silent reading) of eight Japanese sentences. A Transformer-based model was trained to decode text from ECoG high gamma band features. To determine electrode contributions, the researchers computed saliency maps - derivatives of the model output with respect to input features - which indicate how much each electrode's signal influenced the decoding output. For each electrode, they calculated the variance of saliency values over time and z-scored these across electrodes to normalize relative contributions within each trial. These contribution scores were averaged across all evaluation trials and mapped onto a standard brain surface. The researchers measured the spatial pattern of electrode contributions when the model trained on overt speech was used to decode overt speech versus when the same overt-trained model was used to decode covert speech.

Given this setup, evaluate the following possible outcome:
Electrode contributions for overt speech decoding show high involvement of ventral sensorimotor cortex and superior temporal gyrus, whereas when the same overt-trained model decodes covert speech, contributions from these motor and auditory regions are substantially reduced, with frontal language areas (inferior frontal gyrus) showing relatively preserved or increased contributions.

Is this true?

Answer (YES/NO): NO